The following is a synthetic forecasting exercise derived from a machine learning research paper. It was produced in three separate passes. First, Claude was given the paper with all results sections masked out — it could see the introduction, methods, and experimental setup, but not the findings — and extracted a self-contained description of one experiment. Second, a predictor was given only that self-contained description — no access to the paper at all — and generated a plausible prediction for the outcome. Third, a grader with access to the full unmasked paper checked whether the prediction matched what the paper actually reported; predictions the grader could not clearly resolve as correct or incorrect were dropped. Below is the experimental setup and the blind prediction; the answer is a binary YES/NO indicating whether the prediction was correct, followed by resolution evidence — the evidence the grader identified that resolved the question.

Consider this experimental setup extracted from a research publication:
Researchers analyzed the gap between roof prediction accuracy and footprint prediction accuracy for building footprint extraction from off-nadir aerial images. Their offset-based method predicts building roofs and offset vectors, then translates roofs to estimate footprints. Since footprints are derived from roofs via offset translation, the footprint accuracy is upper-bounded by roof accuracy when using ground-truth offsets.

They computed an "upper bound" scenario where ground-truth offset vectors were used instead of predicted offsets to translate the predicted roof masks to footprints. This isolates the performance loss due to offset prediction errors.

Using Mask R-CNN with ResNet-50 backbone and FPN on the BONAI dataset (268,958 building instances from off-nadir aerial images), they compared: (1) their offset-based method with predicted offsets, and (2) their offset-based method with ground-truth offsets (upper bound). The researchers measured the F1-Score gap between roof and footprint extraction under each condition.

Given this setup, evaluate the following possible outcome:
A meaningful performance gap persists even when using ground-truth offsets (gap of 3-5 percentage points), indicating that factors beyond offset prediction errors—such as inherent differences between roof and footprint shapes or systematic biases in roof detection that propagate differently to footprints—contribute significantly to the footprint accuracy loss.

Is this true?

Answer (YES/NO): NO